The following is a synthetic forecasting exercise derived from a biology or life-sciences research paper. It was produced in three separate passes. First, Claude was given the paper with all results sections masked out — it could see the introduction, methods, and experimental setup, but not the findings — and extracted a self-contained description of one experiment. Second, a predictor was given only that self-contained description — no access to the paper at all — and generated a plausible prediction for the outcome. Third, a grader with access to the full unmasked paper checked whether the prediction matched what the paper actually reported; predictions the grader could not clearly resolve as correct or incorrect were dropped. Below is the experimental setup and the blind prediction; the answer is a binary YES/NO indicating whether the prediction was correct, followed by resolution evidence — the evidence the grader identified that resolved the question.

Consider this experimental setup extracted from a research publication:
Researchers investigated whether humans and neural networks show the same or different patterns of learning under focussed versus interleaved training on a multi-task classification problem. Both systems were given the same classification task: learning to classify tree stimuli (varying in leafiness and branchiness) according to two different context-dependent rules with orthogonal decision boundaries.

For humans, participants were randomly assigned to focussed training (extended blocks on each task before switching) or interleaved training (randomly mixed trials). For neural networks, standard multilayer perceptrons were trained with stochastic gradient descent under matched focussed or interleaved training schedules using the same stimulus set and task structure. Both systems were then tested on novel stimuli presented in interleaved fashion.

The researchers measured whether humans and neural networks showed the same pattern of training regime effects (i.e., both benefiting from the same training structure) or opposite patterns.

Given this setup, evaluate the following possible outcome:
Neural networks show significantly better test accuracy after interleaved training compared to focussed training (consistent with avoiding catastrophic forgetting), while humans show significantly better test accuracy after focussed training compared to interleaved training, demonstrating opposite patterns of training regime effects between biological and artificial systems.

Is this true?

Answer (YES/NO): YES